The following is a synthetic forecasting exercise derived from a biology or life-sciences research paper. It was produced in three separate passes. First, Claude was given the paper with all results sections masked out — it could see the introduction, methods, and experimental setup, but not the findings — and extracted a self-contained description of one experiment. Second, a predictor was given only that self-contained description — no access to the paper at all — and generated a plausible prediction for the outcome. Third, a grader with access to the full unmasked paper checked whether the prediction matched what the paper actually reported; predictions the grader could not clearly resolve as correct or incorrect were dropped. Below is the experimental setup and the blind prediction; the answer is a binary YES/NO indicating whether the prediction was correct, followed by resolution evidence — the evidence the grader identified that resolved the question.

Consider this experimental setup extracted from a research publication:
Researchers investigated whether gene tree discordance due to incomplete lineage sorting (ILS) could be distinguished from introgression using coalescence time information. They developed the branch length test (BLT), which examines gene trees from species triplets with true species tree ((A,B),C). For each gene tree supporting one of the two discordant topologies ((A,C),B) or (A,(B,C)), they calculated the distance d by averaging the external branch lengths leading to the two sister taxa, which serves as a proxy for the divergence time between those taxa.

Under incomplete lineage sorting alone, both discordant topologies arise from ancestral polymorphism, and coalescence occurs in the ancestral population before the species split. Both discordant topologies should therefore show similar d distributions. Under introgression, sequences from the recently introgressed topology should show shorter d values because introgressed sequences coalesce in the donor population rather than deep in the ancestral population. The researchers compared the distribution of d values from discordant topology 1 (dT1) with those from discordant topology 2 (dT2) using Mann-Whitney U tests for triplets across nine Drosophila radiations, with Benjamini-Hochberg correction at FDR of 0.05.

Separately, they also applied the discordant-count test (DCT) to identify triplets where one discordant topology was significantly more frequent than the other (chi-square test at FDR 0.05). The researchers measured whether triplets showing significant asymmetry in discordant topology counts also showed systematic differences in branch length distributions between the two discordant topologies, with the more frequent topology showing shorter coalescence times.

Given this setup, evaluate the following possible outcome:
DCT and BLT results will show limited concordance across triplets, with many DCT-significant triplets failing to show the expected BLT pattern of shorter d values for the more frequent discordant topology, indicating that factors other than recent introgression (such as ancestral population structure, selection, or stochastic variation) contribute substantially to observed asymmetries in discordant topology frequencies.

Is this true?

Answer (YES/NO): NO